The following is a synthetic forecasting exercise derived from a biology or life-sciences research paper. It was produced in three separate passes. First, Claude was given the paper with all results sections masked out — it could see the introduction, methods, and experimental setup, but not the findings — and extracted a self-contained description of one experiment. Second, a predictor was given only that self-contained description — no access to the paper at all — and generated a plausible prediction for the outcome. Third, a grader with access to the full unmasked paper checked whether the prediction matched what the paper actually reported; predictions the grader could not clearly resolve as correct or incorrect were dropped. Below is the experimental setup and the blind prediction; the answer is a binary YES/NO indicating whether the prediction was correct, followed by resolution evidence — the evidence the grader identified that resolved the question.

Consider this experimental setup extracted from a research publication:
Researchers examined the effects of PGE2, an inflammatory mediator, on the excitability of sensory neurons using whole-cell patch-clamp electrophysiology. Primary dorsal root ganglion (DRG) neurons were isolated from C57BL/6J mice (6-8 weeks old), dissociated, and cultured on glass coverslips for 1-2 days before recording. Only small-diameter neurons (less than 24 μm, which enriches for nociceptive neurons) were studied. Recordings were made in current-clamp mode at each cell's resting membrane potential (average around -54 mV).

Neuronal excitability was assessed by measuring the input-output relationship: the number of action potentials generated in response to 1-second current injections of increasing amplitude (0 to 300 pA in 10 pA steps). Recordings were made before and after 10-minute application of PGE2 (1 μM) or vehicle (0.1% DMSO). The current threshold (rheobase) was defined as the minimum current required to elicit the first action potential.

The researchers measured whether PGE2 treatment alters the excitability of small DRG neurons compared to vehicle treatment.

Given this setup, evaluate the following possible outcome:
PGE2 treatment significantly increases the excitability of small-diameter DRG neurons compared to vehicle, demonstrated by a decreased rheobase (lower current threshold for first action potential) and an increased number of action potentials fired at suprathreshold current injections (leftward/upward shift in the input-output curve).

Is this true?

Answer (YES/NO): YES